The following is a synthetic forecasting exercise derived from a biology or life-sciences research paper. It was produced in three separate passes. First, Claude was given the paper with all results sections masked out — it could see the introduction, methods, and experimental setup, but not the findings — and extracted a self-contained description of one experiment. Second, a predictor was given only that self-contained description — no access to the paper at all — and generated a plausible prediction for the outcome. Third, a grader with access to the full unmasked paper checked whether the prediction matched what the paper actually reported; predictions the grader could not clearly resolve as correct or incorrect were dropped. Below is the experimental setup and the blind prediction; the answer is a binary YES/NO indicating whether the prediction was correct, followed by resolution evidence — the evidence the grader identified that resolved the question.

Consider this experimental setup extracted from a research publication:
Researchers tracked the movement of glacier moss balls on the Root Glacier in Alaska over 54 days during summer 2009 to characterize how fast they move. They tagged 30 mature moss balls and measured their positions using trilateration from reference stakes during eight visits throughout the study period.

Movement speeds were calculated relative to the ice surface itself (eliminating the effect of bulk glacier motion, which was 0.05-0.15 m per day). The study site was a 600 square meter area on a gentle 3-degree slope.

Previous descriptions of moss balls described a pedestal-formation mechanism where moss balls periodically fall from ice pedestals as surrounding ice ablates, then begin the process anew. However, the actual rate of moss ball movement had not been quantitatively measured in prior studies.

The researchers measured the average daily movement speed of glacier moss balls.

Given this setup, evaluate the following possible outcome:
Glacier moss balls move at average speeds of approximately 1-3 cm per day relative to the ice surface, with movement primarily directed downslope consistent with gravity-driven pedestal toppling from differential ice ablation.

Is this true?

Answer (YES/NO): NO